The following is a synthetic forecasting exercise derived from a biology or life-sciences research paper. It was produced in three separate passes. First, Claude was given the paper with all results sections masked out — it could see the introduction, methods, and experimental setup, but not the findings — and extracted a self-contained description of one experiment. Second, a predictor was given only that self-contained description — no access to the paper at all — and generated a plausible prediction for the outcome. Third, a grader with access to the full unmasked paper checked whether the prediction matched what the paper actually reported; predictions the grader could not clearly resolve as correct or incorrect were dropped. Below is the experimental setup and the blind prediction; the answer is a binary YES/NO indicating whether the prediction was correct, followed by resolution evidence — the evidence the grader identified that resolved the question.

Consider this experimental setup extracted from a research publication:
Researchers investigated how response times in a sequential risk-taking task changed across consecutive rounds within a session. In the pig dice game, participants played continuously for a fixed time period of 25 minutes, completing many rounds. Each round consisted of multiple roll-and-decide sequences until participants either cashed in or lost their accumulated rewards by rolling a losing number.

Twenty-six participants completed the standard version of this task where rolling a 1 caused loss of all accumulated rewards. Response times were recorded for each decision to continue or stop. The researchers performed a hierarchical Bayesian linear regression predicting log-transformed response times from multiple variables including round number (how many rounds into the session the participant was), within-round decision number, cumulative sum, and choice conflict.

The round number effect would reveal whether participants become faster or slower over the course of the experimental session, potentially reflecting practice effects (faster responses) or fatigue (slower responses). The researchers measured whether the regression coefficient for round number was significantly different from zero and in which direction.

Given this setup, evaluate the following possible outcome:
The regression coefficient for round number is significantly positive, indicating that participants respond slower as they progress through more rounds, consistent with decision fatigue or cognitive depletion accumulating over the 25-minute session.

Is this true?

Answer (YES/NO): NO